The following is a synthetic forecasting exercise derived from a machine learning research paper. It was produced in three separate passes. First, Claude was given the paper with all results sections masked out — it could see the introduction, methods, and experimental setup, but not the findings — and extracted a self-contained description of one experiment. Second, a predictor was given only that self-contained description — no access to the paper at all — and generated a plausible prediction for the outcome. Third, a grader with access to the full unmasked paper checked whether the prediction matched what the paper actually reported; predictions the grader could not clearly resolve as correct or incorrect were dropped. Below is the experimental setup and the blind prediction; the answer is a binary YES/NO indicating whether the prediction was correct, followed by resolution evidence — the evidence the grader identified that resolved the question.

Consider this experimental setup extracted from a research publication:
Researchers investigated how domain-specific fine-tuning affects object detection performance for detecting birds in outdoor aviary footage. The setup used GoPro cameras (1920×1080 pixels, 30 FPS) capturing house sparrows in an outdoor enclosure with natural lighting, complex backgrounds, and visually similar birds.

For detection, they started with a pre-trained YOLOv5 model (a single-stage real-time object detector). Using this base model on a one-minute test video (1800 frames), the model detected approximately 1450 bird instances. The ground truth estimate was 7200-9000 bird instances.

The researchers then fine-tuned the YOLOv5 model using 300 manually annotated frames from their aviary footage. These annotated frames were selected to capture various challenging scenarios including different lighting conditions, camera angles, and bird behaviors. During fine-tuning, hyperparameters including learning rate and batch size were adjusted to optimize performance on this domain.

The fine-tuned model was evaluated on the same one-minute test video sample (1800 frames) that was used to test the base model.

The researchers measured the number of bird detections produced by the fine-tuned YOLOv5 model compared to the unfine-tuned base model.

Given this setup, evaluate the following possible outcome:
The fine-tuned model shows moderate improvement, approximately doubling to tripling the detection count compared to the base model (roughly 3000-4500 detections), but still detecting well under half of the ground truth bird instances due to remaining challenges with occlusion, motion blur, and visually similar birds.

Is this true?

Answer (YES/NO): NO